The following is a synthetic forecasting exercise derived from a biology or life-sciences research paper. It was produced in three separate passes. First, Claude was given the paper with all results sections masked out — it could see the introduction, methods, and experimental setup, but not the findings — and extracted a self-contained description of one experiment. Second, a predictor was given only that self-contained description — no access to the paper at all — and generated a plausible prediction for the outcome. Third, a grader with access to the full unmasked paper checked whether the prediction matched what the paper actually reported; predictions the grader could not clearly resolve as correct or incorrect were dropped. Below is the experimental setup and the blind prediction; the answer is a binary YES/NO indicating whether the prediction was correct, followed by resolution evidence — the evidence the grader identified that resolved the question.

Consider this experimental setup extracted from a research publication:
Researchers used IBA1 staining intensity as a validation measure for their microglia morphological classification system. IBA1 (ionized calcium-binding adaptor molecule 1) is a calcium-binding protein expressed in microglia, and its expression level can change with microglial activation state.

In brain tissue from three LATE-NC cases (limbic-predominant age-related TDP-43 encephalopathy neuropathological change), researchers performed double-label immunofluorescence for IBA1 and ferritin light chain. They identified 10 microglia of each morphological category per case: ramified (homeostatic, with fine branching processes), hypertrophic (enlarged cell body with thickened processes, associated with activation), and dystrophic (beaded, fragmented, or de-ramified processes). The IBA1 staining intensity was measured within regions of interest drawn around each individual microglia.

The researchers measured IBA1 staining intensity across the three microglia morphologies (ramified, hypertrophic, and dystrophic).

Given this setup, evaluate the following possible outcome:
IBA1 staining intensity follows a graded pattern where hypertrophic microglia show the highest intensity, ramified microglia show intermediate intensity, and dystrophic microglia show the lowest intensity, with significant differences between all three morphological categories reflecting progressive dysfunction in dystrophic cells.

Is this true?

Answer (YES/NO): NO